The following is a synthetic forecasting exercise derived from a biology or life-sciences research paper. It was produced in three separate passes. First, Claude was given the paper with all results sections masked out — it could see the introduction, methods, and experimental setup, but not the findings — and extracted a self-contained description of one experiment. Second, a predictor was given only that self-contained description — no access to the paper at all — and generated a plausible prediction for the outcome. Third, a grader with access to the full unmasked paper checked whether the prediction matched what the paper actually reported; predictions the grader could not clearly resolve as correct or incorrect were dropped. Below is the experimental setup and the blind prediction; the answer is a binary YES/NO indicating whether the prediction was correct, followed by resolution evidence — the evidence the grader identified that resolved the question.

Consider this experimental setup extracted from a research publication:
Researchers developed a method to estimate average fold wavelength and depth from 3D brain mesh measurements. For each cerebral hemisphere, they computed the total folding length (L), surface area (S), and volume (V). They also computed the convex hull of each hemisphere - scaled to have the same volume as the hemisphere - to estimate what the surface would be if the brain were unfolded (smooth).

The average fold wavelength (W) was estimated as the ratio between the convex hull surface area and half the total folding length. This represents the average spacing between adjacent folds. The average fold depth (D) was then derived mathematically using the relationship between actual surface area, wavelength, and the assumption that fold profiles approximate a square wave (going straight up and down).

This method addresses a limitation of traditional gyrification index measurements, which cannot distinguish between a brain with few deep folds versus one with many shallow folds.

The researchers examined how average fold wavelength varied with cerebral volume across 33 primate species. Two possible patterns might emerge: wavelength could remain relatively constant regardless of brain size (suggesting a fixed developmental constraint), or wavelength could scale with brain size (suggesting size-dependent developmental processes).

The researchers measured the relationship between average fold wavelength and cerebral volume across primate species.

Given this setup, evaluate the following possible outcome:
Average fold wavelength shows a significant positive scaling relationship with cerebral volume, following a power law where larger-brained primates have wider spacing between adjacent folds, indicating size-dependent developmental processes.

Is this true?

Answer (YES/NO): NO